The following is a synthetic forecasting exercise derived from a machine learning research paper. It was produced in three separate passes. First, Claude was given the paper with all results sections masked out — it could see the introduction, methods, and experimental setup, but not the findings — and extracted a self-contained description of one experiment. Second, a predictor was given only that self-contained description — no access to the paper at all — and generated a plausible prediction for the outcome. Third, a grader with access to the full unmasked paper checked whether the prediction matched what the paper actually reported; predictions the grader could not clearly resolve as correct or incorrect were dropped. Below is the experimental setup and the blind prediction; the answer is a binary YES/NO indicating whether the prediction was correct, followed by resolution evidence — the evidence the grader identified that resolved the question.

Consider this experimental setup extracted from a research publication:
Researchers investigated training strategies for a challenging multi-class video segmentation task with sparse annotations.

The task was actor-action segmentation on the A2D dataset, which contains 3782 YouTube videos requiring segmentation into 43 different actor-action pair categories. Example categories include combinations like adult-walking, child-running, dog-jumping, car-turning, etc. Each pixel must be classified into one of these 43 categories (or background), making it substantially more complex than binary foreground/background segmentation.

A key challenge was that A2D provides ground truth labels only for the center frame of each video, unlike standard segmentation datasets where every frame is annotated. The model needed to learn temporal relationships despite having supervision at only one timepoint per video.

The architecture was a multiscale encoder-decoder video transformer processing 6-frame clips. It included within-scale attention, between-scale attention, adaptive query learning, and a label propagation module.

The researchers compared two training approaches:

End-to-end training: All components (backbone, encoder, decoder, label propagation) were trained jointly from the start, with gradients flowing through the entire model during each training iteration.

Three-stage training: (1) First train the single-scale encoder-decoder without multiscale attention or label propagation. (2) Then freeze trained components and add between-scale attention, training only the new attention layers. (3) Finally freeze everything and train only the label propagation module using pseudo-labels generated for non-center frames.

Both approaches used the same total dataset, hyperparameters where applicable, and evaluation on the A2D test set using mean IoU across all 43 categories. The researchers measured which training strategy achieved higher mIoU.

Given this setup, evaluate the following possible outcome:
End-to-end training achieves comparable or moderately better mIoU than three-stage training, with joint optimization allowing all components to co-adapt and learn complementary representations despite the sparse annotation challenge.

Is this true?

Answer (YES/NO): NO